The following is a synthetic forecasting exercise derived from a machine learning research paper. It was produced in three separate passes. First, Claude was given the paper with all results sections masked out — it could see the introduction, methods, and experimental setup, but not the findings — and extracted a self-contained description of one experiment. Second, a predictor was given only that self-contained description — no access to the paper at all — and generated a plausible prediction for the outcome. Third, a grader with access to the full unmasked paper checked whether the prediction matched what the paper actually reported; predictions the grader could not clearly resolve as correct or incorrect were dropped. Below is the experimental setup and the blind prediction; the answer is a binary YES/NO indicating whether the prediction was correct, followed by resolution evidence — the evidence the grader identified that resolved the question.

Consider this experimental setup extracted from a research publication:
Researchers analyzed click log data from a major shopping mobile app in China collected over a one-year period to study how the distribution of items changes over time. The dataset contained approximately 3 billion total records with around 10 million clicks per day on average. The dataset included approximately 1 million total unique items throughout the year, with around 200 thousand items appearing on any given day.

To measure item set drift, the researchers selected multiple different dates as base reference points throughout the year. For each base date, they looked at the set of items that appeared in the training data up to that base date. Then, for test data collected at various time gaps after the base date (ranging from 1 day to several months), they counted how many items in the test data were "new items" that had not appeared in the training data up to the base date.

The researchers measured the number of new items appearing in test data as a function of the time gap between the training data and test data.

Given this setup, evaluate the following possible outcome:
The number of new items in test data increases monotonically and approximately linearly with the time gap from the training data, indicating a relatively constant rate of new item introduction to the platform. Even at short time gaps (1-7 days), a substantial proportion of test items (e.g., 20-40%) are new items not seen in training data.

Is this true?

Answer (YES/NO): NO